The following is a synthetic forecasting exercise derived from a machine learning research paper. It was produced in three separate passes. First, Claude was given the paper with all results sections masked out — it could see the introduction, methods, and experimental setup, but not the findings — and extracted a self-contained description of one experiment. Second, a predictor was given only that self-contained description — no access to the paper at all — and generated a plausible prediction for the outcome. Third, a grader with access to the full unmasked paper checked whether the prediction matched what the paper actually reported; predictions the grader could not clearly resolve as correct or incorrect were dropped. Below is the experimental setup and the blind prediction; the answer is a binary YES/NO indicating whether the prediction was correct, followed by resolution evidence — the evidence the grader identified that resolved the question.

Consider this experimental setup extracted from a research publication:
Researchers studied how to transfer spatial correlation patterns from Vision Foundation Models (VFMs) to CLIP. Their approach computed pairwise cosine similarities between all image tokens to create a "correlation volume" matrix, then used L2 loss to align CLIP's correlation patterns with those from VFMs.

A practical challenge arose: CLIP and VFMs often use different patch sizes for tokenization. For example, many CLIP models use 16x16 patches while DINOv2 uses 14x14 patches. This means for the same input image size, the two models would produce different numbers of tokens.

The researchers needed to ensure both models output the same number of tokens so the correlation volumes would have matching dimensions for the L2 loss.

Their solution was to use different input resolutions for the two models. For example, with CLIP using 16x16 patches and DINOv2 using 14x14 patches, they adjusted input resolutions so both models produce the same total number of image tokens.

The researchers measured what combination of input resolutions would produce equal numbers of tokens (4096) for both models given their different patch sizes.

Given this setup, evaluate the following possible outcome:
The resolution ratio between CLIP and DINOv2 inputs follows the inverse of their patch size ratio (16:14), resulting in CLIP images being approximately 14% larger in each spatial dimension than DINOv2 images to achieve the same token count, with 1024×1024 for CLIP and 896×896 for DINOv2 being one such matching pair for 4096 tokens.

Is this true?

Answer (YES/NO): NO